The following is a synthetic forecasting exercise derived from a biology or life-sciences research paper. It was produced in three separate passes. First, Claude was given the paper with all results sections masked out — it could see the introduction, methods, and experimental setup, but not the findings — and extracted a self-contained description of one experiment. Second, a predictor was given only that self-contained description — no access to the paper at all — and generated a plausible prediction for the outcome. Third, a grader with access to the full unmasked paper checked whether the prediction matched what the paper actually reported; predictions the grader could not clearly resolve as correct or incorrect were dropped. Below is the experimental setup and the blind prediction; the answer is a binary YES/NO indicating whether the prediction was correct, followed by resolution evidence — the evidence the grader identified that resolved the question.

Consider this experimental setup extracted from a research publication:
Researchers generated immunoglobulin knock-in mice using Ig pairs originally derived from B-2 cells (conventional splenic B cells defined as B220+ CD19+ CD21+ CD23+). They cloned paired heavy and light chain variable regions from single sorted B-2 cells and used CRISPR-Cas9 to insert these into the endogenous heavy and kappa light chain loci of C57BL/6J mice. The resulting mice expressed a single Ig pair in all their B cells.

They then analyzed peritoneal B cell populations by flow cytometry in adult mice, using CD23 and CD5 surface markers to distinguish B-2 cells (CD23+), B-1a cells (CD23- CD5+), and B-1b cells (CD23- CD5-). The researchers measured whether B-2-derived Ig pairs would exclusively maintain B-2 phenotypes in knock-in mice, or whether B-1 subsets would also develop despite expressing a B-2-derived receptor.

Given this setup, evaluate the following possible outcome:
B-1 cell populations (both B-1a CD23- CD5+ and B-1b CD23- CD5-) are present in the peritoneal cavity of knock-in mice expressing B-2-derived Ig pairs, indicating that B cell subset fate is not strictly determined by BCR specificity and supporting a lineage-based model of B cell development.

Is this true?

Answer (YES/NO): NO